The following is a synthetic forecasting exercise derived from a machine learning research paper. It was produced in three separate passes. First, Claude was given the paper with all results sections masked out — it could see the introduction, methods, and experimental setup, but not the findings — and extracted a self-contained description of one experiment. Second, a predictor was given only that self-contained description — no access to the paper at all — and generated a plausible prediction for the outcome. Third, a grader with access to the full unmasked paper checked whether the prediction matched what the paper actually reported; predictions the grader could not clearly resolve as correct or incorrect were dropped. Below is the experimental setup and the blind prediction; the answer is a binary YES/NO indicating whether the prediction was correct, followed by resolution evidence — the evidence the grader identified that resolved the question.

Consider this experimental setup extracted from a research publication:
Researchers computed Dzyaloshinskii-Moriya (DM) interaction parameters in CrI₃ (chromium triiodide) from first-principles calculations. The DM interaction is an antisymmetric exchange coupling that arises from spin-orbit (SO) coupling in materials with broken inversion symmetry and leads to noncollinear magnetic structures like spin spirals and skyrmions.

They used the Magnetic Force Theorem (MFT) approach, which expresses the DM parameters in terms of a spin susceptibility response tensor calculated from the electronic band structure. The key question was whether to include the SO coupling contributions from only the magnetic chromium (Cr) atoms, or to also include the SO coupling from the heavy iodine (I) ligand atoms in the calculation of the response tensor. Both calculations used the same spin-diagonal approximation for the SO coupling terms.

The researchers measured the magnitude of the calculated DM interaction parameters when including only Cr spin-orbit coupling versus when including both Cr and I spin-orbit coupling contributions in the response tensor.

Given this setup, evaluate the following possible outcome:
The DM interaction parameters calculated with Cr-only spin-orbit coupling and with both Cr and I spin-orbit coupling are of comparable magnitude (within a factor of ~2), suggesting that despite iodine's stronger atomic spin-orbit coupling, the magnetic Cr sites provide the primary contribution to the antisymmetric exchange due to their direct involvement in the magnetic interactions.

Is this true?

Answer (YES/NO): NO